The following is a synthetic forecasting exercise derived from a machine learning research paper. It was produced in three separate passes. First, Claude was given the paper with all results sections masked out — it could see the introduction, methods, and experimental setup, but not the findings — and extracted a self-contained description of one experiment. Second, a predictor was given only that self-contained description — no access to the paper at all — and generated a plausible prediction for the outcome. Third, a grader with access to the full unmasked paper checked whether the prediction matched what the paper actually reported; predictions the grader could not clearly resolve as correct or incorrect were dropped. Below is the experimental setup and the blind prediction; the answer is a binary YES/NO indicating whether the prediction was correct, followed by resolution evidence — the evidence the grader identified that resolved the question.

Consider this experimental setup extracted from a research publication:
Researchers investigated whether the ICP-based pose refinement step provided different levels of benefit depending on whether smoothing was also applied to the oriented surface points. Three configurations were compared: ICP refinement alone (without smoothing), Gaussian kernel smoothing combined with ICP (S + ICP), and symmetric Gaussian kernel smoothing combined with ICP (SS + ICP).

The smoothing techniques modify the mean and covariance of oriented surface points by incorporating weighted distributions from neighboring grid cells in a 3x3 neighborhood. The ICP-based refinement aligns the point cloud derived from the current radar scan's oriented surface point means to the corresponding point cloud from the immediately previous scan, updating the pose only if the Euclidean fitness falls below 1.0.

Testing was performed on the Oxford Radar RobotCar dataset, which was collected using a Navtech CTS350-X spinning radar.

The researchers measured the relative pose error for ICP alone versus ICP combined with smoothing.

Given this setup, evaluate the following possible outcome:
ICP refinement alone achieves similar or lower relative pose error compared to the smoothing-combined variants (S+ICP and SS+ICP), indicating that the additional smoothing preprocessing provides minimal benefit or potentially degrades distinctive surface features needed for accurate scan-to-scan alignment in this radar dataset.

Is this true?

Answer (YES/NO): YES